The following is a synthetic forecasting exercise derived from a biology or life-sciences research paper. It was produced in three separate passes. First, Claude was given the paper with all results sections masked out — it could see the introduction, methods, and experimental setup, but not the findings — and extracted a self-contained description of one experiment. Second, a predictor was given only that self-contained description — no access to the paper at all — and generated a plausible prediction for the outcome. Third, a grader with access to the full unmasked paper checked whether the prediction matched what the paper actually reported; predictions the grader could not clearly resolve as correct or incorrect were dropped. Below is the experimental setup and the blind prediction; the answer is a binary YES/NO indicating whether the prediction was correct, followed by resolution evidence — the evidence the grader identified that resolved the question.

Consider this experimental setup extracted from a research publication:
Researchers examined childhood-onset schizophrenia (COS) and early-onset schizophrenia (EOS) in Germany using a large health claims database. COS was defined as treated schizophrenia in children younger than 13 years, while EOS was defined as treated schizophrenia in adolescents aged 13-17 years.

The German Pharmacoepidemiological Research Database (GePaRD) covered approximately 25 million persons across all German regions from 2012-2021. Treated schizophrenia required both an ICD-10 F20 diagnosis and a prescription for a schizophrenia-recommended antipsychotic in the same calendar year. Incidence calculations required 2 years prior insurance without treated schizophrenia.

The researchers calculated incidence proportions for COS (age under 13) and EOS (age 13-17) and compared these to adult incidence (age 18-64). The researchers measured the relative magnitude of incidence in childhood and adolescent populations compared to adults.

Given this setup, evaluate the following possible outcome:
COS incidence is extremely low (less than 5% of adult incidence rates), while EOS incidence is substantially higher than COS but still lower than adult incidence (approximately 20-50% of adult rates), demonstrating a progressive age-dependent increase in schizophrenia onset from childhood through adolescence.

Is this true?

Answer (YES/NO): YES